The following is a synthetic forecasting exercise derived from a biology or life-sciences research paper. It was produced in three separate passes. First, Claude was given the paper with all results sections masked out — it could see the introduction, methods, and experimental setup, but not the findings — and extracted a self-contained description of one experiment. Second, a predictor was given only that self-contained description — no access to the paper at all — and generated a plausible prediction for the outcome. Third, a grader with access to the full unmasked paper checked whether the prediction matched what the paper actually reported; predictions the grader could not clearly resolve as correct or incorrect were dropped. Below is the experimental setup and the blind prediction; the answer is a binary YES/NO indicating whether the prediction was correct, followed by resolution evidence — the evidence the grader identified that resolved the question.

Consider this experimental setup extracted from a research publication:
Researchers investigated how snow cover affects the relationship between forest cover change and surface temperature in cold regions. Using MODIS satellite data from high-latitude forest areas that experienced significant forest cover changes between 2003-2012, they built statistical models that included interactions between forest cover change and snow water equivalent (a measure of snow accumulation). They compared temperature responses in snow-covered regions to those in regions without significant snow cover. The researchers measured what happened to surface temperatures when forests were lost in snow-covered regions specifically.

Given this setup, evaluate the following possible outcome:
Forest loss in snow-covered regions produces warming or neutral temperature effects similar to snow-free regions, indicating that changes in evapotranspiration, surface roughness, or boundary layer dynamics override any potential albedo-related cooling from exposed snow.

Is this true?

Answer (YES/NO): NO